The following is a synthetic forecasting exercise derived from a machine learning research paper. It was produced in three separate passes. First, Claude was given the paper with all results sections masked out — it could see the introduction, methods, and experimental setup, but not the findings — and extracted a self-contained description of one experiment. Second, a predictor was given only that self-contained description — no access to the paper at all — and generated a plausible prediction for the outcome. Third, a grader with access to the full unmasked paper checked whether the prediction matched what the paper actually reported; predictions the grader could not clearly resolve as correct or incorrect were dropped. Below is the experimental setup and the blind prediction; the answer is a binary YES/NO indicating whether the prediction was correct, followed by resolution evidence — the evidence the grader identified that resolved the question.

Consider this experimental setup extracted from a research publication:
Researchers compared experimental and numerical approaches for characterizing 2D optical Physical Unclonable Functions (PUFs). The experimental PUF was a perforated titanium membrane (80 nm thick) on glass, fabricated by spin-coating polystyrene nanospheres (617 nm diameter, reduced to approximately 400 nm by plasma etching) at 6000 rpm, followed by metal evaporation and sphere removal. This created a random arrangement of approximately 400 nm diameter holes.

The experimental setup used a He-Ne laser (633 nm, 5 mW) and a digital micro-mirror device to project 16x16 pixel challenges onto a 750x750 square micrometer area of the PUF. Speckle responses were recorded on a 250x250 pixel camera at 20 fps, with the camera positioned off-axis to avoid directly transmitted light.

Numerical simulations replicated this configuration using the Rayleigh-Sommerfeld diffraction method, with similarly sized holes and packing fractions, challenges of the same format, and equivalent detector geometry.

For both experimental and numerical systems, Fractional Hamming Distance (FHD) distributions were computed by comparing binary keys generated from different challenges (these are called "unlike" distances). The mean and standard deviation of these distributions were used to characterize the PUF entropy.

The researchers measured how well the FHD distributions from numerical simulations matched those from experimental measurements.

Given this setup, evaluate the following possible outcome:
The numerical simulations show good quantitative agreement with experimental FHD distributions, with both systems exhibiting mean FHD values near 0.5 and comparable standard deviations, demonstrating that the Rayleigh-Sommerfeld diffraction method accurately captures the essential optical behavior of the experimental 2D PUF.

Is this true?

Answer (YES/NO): YES